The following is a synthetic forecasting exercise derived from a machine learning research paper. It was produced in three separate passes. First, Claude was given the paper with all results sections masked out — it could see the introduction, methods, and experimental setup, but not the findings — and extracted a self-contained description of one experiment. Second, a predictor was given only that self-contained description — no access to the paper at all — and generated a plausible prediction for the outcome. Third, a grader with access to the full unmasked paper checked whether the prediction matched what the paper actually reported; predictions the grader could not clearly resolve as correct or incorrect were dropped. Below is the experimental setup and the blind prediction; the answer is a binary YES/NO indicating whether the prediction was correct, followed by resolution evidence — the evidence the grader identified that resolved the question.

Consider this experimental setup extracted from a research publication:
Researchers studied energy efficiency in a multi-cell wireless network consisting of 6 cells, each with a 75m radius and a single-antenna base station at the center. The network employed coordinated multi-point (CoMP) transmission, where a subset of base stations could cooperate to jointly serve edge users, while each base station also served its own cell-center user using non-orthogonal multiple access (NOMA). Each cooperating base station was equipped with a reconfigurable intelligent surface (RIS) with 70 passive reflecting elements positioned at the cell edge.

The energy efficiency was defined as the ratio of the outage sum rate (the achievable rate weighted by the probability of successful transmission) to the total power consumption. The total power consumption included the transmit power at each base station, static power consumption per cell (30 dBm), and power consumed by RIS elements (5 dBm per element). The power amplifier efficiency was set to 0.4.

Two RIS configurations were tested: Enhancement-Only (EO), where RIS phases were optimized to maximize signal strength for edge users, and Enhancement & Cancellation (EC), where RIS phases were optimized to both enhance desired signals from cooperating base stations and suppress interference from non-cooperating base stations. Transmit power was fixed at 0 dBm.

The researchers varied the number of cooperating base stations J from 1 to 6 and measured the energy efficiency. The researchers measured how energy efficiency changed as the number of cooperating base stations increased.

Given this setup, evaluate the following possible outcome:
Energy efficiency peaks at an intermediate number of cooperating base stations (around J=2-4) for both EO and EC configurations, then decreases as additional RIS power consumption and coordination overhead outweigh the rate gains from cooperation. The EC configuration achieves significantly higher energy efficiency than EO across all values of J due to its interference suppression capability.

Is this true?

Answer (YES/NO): NO